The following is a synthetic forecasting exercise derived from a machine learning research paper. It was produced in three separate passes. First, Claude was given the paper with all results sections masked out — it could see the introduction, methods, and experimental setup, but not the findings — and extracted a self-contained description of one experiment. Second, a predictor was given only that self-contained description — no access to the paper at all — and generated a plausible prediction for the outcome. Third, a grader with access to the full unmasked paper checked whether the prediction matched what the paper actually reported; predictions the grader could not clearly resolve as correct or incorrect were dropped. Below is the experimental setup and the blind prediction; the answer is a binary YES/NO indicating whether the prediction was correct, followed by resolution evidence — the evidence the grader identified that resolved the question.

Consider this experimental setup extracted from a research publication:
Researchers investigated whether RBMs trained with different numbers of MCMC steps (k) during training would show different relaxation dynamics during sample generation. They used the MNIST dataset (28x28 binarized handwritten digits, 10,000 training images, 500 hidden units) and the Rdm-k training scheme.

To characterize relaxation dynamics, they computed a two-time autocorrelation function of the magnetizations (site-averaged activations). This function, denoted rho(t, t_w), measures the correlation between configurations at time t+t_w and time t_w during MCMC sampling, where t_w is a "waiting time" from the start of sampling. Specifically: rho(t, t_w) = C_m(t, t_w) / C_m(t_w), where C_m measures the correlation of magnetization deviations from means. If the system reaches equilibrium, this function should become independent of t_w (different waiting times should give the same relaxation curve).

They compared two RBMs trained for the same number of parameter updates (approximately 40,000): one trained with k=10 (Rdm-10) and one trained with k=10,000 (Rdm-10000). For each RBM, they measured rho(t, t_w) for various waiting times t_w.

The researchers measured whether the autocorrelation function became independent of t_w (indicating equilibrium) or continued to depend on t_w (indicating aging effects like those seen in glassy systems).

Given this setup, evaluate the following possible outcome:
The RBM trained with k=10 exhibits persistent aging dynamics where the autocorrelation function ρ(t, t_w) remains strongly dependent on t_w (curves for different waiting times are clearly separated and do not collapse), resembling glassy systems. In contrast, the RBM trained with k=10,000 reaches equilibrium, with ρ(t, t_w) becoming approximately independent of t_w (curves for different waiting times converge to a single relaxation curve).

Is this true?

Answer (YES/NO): YES